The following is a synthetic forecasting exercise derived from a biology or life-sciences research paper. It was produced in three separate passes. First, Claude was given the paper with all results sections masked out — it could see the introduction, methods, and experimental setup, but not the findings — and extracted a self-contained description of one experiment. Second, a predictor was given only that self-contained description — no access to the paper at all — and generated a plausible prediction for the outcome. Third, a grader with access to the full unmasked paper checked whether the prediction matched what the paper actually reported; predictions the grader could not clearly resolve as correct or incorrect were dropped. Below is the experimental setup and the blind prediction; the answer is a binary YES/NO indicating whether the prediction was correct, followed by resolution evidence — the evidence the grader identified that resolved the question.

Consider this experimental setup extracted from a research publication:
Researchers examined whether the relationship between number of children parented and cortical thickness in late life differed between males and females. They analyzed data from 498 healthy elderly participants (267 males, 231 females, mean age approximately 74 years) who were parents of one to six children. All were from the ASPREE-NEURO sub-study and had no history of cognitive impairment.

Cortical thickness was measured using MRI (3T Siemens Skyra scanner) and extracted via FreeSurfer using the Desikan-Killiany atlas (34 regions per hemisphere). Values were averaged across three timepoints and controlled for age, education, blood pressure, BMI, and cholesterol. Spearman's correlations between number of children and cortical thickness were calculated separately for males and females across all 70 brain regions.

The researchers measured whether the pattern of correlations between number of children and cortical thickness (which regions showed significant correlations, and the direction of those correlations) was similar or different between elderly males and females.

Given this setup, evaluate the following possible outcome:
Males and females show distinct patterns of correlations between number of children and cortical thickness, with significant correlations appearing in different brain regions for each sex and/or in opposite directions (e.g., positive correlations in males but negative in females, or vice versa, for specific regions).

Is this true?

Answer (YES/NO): YES